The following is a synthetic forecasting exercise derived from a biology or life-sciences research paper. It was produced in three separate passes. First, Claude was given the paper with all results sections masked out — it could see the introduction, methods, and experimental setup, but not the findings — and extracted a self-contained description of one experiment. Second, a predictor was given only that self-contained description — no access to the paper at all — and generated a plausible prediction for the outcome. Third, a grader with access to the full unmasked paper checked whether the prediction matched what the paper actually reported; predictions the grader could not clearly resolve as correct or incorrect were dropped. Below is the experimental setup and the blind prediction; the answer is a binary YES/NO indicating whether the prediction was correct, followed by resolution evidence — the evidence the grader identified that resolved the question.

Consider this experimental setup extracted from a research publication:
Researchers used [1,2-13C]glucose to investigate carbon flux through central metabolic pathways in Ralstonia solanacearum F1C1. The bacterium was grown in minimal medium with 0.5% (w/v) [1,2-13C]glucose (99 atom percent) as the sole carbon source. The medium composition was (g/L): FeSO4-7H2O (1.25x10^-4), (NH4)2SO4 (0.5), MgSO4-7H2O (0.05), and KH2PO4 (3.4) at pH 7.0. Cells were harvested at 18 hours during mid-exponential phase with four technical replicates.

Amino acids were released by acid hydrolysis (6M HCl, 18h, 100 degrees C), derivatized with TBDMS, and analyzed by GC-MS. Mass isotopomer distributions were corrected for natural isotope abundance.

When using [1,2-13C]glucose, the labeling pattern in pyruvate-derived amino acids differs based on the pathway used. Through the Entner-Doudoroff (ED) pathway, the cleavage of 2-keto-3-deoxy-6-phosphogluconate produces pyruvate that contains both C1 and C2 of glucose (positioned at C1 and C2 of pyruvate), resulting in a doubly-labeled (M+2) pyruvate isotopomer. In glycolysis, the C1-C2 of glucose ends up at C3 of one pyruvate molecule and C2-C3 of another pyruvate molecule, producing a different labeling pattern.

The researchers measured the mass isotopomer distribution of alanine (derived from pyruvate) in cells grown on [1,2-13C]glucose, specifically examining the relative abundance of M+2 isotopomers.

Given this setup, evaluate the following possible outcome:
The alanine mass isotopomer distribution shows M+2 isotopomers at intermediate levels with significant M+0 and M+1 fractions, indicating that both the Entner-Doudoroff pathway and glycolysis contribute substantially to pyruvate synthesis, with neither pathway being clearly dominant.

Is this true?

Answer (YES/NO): NO